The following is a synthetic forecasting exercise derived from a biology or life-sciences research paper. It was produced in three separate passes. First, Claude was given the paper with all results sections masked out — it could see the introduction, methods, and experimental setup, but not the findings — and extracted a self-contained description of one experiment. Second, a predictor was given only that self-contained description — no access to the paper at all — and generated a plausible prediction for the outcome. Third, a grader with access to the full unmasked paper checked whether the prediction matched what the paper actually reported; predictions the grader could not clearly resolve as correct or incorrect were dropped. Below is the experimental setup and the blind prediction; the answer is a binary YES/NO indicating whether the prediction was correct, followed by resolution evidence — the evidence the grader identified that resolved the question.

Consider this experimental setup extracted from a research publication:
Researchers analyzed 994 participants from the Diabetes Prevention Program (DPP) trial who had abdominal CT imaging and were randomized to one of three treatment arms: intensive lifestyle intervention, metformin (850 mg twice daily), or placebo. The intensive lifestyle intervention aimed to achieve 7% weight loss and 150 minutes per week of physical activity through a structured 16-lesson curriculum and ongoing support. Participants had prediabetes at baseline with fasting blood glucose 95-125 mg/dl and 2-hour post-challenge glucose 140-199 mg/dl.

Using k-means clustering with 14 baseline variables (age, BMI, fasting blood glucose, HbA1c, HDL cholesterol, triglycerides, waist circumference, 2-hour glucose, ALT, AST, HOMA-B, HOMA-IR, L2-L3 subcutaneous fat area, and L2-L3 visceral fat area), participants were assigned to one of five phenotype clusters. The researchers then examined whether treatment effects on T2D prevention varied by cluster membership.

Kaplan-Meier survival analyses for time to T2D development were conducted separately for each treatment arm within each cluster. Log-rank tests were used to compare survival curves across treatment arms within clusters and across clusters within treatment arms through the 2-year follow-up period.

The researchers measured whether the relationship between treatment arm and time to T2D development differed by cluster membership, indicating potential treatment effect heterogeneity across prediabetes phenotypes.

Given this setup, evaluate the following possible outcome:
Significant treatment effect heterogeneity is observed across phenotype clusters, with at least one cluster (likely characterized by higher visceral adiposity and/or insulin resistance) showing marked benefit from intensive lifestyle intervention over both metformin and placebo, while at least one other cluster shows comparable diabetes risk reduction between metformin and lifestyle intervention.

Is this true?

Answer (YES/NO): NO